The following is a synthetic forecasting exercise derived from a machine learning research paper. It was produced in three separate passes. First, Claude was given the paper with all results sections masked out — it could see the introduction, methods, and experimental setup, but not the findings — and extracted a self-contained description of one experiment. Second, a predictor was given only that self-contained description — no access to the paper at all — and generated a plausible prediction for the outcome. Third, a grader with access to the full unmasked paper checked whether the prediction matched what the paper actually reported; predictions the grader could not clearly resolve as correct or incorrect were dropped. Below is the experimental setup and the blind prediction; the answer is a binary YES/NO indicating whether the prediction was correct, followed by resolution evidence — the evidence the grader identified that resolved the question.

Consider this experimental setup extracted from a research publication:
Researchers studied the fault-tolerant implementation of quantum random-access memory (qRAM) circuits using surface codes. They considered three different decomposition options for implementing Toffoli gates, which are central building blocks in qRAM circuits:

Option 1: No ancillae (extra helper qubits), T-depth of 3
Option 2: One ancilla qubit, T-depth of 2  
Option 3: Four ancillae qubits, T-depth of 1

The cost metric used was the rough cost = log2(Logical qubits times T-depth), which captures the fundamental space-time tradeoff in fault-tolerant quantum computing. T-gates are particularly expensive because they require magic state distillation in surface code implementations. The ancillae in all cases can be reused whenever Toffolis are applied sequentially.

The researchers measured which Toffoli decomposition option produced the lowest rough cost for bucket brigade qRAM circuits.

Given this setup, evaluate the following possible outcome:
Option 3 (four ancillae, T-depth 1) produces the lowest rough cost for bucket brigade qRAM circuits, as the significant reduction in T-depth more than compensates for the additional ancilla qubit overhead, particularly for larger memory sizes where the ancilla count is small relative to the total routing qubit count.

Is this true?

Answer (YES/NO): YES